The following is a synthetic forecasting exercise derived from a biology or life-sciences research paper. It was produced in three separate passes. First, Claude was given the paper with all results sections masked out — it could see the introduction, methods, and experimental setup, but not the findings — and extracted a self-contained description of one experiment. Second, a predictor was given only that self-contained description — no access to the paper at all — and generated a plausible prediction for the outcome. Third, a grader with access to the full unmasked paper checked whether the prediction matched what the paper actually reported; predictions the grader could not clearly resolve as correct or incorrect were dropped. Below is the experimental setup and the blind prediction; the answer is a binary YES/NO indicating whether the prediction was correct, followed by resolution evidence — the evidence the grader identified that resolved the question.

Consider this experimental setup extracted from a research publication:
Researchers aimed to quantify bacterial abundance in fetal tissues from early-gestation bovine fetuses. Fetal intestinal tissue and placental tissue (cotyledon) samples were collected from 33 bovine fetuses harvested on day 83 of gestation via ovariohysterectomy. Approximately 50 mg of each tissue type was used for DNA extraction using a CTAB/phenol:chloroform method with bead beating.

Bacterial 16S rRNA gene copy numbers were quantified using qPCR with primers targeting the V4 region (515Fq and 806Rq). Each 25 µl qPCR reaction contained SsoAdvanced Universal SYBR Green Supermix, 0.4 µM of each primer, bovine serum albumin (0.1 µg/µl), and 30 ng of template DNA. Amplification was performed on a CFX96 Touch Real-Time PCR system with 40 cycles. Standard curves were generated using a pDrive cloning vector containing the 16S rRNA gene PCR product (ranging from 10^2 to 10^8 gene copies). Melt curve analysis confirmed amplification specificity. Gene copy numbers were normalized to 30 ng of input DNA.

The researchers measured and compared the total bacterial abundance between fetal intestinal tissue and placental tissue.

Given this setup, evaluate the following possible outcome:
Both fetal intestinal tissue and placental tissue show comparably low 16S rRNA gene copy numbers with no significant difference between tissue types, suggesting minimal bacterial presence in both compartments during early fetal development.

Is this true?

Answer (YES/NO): NO